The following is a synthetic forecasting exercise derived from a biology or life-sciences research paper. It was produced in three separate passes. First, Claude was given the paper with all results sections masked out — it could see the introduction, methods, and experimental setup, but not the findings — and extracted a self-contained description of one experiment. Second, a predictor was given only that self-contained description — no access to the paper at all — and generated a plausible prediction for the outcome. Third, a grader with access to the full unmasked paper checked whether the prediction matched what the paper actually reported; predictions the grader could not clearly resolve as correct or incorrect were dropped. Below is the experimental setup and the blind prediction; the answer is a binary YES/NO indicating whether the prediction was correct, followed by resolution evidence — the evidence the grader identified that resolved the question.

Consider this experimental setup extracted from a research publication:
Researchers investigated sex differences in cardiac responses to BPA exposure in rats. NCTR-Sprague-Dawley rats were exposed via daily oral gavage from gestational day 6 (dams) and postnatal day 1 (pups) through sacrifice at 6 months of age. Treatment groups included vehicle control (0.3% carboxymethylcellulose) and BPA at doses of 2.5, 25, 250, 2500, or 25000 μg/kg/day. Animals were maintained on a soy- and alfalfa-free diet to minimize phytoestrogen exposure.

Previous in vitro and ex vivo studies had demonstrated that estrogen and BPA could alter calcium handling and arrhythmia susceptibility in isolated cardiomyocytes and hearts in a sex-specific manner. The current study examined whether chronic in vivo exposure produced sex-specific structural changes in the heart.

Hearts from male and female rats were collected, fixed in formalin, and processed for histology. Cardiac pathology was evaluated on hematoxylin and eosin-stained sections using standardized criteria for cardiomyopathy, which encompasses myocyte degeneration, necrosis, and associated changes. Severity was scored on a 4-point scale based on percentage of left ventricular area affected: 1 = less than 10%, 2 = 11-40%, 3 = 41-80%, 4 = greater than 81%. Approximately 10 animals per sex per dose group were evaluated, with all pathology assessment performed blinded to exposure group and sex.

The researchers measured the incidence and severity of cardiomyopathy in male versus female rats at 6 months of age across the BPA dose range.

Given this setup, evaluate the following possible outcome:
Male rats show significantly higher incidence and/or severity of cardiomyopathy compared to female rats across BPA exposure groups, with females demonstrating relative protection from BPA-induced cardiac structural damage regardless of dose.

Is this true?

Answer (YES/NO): NO